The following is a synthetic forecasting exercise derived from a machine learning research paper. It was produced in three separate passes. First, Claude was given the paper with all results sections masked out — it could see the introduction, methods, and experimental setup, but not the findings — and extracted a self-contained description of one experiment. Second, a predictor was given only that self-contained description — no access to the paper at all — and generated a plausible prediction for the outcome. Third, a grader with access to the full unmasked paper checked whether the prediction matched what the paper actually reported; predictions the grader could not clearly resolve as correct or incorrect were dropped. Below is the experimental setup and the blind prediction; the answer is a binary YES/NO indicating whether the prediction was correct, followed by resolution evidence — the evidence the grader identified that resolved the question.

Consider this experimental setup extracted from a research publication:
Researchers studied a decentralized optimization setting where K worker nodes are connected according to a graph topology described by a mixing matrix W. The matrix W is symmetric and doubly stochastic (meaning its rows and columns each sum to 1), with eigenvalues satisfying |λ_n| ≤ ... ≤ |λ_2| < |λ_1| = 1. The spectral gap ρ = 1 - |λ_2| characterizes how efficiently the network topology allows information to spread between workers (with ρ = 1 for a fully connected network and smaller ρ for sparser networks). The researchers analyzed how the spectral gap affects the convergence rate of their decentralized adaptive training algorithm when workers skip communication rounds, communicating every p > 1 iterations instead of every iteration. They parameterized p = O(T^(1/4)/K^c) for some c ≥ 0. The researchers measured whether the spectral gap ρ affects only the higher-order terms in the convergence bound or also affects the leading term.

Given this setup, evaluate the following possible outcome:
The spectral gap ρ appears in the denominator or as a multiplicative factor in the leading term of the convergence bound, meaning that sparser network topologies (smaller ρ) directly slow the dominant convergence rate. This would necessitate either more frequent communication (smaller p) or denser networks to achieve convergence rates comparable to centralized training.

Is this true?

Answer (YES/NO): NO